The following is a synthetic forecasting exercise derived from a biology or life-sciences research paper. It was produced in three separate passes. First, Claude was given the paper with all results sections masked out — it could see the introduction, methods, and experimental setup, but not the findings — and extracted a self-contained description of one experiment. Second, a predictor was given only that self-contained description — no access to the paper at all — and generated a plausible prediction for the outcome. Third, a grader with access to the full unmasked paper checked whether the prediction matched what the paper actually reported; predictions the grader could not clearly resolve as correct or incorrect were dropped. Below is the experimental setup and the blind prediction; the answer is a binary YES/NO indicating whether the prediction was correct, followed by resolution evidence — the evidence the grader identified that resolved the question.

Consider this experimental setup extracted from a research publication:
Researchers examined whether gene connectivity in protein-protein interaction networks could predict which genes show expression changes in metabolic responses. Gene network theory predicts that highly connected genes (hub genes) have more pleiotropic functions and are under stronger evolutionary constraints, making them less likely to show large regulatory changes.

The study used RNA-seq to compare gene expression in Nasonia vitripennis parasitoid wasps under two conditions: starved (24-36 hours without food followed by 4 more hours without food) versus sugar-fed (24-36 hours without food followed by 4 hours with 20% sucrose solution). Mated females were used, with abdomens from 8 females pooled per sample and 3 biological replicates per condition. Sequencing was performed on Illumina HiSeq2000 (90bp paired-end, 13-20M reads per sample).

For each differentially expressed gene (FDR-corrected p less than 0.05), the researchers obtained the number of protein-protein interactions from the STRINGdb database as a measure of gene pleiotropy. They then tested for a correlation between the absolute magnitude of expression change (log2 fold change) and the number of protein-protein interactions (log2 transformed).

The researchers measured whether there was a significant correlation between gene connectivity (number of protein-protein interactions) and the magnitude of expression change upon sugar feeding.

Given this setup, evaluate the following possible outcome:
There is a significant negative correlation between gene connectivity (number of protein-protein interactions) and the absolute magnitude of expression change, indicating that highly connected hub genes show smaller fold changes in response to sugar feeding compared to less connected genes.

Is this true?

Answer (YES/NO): YES